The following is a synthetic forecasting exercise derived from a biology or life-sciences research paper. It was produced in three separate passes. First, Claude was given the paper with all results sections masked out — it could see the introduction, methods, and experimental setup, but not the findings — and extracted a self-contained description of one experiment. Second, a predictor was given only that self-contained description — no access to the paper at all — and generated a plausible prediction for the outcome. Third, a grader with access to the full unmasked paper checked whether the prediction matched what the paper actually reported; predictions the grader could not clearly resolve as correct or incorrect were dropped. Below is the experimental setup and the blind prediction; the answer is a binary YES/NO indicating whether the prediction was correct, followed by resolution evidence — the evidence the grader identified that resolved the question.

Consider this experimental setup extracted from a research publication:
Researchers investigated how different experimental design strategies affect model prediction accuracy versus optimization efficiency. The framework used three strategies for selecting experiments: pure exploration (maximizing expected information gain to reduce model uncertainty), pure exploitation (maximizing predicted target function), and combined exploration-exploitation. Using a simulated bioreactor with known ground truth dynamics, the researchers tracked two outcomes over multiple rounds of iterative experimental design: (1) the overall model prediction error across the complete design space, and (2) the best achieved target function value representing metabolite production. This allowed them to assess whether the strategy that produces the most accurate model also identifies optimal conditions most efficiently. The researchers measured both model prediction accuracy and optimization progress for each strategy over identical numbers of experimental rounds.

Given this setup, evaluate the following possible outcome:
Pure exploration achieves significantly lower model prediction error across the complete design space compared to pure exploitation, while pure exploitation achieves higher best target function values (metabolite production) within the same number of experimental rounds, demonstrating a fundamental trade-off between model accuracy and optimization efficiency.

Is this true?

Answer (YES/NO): NO